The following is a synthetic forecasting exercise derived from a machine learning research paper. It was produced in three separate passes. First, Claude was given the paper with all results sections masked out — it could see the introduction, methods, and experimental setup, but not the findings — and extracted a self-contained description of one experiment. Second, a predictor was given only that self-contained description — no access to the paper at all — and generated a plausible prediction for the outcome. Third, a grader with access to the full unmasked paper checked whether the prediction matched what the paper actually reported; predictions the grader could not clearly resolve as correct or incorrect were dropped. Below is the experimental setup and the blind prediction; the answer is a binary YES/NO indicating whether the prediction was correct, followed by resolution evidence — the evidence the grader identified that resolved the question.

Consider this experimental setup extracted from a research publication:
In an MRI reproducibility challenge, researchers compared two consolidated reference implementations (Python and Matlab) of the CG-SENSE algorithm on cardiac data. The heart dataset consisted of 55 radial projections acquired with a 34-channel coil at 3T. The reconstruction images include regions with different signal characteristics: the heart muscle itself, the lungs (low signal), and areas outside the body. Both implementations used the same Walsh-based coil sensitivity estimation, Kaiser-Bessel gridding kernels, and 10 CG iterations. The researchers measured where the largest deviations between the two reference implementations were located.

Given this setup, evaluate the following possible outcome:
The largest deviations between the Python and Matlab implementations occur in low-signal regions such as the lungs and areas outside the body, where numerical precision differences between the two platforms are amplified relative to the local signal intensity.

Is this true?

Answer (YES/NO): YES